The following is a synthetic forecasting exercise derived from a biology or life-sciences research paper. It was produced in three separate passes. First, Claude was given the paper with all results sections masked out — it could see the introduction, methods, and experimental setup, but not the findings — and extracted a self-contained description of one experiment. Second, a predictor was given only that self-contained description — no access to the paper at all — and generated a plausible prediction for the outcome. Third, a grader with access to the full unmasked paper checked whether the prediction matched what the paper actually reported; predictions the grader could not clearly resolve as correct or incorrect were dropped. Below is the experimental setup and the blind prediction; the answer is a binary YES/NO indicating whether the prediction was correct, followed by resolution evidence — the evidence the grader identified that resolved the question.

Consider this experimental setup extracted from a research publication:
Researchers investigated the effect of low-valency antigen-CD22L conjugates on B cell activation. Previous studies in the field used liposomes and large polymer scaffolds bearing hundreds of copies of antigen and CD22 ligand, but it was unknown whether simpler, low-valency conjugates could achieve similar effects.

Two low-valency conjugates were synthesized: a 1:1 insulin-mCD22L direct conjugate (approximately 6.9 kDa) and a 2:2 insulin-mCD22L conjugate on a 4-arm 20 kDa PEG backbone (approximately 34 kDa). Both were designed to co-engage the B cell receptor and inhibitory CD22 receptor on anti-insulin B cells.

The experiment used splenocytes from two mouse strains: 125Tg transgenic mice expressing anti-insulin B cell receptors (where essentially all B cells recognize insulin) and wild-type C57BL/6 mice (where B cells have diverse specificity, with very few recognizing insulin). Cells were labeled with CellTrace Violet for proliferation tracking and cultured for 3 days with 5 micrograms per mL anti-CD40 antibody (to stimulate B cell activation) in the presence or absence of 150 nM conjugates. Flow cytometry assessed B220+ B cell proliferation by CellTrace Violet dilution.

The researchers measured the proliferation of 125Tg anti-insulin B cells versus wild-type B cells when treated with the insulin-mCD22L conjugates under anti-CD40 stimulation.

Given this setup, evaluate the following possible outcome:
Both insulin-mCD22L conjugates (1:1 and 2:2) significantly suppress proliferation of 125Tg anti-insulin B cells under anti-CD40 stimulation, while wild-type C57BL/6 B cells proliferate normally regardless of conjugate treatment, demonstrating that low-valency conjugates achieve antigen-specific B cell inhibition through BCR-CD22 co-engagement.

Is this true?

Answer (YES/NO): NO